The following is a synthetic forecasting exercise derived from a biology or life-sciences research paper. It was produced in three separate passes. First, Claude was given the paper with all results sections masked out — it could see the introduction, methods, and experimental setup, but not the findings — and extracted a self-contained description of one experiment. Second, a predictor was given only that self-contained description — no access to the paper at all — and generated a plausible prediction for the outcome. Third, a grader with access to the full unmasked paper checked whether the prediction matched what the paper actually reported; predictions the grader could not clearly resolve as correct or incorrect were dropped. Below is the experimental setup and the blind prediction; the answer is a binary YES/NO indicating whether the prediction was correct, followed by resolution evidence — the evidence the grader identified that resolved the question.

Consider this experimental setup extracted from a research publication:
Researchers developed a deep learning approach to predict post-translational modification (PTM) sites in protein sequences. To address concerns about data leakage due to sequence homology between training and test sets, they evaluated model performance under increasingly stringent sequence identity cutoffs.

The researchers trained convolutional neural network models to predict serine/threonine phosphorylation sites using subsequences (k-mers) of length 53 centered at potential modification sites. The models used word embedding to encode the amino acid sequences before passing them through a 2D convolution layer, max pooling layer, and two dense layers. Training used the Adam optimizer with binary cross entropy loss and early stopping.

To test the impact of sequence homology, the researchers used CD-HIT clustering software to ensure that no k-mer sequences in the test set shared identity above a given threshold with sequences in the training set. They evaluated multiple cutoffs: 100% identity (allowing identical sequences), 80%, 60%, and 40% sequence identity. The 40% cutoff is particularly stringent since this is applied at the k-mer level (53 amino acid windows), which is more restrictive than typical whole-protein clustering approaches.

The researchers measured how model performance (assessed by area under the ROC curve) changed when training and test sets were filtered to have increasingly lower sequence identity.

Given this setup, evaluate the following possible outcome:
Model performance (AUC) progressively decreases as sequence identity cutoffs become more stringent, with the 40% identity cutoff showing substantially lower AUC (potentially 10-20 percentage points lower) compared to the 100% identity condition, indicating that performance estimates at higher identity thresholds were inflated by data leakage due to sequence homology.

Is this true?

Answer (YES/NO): NO